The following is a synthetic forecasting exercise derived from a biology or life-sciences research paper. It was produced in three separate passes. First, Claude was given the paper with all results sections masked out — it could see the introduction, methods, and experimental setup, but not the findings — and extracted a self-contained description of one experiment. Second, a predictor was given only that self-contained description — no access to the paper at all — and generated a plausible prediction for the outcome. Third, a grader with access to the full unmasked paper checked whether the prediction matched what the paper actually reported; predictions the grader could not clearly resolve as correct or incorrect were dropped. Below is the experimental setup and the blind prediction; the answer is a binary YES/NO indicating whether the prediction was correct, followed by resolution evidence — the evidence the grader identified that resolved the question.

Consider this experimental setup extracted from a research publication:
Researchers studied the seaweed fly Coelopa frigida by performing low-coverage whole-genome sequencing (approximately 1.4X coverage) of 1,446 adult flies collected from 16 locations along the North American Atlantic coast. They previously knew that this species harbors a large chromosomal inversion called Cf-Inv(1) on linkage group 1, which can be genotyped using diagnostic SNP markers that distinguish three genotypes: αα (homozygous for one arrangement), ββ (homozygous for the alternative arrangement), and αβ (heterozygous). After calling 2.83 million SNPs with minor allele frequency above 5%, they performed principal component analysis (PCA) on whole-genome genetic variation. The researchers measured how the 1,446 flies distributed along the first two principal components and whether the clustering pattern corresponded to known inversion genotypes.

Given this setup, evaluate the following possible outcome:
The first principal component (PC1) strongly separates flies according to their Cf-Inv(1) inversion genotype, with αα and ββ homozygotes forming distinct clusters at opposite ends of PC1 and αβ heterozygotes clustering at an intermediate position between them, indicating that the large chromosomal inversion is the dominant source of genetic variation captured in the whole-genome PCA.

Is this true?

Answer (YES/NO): YES